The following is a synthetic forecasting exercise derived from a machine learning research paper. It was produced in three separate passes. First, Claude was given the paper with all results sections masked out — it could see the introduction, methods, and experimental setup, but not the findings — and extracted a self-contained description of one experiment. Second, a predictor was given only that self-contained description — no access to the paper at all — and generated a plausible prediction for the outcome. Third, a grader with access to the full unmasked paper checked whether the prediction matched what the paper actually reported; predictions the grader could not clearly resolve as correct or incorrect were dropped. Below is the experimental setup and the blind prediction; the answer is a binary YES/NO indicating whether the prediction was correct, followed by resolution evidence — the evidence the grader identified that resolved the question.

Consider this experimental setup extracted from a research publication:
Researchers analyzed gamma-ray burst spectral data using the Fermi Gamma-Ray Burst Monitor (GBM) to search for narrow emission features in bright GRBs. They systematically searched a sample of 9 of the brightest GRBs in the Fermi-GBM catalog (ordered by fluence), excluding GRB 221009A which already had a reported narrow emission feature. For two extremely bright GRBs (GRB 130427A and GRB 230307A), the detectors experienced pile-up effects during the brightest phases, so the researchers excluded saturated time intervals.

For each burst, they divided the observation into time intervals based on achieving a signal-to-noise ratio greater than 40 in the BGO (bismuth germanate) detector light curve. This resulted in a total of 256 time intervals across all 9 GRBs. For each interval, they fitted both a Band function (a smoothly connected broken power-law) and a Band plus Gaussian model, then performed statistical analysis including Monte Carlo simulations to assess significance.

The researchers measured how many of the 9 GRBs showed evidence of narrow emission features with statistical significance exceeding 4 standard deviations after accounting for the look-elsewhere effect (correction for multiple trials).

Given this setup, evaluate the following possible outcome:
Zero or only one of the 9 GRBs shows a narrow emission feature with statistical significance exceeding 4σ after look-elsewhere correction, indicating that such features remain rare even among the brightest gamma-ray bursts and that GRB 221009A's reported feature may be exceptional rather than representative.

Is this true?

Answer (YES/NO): YES